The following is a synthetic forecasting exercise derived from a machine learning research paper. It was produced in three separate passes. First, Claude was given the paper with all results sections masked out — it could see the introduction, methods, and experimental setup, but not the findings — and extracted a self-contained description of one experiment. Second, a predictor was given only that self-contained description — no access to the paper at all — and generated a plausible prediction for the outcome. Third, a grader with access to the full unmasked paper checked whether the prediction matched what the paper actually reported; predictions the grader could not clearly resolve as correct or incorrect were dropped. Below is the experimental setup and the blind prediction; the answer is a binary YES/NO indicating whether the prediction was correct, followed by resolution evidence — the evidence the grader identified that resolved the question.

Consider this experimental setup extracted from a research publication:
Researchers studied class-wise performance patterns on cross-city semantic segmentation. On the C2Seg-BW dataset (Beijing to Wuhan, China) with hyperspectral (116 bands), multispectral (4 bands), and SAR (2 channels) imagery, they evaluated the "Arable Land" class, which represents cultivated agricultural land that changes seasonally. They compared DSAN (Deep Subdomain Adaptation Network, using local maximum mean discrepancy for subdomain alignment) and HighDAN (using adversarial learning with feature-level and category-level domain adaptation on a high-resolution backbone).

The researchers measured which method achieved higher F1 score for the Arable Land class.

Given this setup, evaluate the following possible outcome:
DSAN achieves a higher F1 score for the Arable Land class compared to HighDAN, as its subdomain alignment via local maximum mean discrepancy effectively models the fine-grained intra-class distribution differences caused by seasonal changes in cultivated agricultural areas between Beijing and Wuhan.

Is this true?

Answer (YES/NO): YES